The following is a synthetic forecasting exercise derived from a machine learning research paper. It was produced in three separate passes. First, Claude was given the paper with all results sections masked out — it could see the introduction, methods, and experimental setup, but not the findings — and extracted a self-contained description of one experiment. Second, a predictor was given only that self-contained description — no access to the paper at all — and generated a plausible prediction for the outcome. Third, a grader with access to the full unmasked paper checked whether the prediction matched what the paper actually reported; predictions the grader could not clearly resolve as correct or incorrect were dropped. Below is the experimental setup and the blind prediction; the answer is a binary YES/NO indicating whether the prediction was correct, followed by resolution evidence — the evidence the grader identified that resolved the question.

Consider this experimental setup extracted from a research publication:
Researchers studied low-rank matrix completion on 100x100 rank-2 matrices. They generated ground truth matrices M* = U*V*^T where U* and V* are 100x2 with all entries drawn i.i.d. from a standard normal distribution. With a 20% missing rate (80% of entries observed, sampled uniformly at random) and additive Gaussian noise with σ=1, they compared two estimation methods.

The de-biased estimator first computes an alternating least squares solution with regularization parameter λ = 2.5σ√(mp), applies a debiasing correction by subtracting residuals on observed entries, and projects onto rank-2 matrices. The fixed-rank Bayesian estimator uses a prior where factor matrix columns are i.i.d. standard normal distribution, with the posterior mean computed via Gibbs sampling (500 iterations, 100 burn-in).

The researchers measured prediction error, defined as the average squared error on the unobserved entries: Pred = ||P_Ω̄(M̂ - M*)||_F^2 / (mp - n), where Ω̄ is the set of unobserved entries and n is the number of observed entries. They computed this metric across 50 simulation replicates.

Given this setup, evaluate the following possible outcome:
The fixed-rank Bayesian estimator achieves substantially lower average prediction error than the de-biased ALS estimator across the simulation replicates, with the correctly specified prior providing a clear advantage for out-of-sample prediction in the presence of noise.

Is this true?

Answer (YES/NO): NO